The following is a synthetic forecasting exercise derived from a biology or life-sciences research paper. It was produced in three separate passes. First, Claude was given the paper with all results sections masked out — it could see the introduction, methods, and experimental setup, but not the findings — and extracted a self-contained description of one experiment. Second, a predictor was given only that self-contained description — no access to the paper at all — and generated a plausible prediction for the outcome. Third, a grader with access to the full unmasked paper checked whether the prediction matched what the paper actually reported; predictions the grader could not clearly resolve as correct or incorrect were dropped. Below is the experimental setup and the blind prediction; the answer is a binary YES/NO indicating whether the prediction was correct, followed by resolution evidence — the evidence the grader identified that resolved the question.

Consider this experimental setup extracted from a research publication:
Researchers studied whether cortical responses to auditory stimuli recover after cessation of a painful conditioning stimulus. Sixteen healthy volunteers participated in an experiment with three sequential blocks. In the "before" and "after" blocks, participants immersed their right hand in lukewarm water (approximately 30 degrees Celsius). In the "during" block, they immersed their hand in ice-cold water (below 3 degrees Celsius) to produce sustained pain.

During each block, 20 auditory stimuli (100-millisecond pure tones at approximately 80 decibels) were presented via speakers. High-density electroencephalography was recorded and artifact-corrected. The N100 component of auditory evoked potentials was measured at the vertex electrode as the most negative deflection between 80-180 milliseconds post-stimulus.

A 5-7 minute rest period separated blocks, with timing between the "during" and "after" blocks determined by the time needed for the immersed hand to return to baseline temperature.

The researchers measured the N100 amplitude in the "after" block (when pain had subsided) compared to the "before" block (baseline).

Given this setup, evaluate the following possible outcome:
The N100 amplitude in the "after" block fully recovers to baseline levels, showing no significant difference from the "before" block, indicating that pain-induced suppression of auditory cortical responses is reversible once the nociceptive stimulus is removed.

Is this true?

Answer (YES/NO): YES